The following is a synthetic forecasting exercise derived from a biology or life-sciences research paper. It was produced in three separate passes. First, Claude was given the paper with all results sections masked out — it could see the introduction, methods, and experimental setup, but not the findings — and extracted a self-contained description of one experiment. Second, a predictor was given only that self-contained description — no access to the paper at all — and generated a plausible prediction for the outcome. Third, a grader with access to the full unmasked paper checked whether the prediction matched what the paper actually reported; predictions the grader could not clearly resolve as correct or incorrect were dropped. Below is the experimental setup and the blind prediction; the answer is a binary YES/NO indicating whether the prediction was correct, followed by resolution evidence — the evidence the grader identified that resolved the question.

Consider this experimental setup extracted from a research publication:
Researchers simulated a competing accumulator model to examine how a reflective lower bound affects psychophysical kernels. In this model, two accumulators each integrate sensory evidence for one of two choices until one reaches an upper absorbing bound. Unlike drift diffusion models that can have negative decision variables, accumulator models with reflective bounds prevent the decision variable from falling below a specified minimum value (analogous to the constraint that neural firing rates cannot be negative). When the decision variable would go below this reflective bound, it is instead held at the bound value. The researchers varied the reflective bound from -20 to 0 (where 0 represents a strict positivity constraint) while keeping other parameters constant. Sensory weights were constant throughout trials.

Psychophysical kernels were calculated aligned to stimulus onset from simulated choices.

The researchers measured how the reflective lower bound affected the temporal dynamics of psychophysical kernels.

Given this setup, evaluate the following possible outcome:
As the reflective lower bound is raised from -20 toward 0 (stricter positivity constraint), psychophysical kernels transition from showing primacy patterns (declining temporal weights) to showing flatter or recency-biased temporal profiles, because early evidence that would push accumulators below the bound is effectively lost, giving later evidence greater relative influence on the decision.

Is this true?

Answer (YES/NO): NO